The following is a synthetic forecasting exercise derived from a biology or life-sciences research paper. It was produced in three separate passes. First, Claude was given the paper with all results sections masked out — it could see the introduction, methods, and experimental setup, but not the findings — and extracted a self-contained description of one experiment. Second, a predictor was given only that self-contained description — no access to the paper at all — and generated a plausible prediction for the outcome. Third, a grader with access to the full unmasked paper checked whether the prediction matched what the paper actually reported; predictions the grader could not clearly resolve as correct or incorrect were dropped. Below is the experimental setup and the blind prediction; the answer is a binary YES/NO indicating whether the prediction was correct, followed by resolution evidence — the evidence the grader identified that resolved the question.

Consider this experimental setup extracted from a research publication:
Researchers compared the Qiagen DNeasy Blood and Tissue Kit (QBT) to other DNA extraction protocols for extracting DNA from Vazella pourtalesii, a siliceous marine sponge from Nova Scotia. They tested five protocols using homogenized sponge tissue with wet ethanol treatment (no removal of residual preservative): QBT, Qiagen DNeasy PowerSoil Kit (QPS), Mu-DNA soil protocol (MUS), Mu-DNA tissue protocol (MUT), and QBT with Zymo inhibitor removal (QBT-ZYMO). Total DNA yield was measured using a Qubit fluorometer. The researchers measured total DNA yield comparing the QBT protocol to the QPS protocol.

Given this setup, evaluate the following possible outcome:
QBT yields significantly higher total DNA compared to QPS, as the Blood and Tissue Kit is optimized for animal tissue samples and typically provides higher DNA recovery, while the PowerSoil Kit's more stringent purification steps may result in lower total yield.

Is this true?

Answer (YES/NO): YES